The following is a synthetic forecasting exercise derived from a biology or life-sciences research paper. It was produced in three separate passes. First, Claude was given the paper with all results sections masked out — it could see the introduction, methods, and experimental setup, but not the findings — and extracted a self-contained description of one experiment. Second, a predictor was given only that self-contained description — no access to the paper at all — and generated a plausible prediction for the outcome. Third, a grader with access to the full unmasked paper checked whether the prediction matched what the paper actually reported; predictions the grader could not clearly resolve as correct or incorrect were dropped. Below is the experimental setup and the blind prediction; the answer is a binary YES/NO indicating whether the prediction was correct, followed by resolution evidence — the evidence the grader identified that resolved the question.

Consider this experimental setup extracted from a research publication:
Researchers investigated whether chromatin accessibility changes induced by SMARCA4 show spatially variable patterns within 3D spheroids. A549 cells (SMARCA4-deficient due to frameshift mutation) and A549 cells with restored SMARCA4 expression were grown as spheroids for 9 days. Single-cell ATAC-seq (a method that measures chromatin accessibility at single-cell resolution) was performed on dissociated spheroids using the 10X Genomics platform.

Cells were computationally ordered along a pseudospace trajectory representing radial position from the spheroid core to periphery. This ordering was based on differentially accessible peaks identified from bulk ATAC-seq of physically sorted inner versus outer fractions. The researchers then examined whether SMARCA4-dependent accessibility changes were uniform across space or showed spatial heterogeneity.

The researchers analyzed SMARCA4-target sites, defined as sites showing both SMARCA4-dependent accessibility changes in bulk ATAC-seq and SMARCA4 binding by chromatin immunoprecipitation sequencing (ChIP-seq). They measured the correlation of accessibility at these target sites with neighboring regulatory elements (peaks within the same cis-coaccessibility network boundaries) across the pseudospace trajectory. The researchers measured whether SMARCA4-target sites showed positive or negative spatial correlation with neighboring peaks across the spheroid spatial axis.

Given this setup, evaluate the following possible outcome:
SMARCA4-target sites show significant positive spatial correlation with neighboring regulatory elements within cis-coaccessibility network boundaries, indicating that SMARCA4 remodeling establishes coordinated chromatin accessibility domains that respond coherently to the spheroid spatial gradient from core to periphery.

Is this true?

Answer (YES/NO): NO